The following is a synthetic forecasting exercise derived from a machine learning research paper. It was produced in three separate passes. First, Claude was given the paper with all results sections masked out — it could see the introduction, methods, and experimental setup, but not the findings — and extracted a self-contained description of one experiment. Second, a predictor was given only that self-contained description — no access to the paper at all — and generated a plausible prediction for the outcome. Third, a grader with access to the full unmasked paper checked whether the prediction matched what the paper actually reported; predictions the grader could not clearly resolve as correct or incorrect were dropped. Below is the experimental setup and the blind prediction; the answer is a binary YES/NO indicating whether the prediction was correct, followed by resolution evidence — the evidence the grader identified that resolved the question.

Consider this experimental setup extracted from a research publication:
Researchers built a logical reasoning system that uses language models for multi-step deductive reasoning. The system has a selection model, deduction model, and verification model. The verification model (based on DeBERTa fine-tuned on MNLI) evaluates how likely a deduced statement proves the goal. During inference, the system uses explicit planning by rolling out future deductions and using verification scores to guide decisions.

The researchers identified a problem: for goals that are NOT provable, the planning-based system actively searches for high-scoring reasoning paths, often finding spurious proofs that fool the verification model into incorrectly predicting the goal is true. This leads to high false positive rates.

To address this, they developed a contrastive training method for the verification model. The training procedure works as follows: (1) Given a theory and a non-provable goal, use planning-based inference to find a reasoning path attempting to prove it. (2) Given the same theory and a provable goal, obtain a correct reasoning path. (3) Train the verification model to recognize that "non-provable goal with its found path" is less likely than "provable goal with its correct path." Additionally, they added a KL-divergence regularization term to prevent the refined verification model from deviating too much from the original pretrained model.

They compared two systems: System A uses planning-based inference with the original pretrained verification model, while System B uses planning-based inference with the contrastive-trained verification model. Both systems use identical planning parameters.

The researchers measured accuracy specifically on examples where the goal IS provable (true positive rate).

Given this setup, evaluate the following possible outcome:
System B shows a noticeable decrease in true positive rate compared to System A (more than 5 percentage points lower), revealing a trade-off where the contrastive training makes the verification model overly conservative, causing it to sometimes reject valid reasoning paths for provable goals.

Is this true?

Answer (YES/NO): NO